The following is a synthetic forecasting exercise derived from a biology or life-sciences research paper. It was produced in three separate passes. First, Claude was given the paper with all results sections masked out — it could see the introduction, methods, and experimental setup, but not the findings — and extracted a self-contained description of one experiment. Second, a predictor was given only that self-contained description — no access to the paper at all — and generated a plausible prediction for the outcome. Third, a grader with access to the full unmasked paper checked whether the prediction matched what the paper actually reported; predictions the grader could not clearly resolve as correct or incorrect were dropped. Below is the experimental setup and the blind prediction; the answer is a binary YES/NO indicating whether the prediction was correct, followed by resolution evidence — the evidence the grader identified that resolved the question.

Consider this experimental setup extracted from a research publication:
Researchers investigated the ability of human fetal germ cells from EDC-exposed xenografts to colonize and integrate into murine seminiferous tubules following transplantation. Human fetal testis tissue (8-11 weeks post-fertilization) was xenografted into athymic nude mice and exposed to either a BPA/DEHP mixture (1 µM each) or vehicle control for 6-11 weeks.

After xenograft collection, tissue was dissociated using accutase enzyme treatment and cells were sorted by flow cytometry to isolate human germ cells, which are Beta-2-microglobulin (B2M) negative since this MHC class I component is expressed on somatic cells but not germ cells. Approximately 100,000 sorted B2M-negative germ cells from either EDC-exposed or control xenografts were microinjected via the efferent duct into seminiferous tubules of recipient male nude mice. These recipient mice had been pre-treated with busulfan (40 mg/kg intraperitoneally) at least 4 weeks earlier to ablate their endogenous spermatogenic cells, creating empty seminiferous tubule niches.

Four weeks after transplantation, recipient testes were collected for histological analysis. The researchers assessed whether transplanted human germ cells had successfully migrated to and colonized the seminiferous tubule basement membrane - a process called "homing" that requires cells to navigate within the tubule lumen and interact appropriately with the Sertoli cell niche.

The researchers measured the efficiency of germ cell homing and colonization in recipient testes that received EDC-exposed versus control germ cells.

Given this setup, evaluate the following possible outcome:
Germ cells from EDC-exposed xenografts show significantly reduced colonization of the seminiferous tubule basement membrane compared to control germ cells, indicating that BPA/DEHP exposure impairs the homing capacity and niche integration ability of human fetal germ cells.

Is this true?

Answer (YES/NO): YES